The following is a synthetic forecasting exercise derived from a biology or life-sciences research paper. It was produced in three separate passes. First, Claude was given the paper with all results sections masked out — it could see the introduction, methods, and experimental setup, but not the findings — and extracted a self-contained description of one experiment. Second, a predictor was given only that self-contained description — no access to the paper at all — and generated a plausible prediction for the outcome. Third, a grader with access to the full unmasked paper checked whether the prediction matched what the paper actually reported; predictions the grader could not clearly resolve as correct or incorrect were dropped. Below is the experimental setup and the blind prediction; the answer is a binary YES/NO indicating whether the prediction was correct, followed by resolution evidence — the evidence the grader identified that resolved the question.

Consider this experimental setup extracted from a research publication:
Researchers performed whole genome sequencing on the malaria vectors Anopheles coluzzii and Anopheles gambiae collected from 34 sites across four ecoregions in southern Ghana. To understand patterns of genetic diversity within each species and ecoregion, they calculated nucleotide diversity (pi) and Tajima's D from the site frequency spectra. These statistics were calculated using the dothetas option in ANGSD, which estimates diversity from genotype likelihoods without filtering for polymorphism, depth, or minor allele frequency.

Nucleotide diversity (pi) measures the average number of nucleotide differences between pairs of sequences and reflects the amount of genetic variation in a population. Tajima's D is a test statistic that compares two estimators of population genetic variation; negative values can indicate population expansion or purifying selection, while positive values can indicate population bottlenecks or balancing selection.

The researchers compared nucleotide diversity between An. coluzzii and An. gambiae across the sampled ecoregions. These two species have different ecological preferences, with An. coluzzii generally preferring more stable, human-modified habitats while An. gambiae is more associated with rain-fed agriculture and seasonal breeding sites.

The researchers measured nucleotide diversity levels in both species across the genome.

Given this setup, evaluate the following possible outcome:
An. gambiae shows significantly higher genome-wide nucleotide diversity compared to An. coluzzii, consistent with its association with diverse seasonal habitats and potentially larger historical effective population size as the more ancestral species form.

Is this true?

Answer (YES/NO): YES